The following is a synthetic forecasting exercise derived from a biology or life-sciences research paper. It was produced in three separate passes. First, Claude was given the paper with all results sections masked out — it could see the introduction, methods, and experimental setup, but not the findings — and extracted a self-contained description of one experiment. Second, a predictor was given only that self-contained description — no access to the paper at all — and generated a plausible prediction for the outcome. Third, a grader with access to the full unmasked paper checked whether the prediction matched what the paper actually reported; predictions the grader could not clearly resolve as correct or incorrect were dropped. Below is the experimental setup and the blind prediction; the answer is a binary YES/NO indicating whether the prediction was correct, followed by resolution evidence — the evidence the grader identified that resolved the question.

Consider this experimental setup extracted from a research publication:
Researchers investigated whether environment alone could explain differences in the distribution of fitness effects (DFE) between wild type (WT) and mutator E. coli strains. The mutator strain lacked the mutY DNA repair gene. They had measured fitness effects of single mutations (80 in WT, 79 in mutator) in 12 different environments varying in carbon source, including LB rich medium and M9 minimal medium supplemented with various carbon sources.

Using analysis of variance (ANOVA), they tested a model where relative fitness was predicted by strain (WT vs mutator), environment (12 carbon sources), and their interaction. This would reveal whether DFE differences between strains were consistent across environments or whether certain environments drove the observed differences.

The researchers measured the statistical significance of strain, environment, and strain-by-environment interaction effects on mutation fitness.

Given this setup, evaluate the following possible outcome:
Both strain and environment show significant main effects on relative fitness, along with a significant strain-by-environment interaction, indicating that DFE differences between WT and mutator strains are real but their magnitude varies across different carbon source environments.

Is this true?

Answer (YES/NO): NO